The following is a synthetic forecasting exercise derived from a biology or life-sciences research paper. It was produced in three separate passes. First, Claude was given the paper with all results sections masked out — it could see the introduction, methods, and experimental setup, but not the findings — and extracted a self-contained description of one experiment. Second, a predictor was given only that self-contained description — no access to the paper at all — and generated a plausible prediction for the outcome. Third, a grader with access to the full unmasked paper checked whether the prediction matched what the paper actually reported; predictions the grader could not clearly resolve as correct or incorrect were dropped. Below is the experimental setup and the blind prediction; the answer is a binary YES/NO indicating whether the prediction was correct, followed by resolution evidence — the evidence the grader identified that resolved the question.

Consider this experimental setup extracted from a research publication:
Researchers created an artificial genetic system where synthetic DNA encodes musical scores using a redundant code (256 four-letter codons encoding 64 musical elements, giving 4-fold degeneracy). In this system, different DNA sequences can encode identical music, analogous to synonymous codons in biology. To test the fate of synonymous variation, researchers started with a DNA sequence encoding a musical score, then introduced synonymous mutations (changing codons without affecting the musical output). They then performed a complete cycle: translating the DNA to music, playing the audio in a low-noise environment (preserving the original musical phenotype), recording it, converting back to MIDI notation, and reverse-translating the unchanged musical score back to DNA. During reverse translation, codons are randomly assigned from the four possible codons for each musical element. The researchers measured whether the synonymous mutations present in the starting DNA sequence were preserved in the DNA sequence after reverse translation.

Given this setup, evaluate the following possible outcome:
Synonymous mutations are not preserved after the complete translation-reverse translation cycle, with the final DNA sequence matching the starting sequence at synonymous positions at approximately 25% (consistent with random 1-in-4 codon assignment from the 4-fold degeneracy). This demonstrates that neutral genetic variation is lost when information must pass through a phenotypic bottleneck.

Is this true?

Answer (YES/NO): YES